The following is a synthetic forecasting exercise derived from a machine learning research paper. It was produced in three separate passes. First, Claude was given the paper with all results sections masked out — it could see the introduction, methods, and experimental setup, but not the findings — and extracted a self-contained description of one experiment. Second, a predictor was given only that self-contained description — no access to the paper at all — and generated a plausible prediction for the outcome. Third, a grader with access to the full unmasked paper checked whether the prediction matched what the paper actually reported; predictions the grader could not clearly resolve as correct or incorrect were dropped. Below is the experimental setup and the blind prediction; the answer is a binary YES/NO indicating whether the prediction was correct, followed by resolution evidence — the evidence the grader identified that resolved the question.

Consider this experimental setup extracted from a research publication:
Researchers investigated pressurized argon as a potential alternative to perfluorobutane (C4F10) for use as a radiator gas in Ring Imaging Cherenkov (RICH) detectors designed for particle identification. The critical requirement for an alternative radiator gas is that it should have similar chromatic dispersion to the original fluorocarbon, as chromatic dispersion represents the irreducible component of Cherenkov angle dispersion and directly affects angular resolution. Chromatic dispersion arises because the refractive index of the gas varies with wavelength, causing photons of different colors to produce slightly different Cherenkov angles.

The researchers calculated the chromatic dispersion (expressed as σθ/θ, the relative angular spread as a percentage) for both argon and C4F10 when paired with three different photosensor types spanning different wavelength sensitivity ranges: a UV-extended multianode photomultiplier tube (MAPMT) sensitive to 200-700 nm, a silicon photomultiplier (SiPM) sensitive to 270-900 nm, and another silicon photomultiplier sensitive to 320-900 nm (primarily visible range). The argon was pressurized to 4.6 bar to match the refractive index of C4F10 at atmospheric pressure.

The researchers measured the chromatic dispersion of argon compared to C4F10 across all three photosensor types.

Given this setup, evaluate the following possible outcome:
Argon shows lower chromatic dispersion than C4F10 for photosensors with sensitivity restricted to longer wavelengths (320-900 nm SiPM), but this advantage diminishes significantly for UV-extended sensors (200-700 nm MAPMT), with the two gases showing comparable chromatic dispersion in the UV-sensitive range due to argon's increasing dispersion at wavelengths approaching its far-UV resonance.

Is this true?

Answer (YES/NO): NO